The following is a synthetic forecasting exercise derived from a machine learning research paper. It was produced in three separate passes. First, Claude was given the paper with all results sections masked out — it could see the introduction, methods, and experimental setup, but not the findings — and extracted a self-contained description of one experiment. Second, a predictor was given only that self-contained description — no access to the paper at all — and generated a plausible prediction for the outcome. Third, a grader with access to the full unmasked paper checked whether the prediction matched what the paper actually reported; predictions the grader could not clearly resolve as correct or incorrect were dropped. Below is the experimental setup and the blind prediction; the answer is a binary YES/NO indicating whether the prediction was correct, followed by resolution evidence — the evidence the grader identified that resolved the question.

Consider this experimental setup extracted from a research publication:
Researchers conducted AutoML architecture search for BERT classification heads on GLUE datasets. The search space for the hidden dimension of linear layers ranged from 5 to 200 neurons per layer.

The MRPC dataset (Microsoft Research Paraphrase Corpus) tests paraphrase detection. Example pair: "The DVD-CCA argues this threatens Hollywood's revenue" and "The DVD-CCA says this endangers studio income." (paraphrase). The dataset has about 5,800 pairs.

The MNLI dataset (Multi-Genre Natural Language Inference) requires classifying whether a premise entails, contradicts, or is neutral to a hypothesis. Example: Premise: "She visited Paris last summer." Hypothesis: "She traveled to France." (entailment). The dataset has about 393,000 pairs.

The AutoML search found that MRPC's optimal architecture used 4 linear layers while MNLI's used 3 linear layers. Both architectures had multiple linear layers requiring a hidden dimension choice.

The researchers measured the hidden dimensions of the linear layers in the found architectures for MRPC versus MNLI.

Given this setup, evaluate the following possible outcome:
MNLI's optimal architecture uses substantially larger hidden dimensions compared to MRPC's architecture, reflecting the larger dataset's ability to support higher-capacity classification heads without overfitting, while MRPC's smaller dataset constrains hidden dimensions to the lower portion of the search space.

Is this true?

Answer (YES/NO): NO